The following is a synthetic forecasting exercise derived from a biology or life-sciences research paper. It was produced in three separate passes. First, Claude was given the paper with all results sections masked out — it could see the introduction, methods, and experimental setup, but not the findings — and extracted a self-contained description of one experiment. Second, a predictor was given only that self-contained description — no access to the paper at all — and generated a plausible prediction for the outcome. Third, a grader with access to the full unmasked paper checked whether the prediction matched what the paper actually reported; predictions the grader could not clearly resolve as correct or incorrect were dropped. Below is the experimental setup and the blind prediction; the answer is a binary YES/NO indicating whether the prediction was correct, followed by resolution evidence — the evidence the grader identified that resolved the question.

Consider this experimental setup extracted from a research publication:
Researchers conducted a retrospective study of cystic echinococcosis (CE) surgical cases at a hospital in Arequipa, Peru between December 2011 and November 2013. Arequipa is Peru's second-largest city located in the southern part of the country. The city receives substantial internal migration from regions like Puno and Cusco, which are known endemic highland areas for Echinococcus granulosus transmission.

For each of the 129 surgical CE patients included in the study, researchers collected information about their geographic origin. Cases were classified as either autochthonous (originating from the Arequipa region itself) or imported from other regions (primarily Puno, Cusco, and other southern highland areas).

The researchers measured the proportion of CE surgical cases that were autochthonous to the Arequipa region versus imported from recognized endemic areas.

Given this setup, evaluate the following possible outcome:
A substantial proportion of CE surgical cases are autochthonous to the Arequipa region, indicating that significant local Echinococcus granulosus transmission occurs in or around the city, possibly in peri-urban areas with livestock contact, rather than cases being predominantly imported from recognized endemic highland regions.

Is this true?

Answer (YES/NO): NO